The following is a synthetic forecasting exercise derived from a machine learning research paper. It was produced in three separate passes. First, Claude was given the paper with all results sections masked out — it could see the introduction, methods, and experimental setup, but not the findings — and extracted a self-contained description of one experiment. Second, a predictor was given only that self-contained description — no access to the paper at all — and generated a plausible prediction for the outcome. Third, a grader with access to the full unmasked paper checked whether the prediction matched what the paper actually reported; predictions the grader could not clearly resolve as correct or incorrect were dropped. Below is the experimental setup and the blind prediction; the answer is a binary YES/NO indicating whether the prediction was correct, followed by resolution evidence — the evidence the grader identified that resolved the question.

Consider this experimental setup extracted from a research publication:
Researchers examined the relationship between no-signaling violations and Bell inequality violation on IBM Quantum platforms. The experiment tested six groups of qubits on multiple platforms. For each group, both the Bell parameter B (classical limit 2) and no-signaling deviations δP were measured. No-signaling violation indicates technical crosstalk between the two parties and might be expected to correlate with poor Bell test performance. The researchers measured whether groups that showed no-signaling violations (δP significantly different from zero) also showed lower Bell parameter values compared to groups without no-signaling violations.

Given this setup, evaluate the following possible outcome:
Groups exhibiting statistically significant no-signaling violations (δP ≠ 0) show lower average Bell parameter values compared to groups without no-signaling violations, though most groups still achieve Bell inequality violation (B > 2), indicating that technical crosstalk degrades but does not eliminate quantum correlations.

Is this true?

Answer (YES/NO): NO